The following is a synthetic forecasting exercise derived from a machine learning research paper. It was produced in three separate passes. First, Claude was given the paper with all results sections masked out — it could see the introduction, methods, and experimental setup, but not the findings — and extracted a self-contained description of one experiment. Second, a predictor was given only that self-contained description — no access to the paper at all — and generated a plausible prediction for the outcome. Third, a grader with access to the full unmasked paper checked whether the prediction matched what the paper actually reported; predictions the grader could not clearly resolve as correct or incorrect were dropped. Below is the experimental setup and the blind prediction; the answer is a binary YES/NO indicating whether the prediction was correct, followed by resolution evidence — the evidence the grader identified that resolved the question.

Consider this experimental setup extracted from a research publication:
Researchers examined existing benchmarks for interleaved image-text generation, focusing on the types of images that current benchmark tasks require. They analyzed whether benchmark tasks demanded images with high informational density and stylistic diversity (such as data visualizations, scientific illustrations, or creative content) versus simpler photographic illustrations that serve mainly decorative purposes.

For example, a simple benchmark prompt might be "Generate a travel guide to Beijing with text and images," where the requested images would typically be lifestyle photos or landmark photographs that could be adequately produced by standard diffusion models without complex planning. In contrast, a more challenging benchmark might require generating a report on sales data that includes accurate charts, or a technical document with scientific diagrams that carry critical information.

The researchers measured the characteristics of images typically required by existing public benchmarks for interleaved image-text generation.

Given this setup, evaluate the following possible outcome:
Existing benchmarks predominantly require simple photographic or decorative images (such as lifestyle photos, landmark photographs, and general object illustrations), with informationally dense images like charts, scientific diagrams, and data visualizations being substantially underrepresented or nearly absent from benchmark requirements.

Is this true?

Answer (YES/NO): YES